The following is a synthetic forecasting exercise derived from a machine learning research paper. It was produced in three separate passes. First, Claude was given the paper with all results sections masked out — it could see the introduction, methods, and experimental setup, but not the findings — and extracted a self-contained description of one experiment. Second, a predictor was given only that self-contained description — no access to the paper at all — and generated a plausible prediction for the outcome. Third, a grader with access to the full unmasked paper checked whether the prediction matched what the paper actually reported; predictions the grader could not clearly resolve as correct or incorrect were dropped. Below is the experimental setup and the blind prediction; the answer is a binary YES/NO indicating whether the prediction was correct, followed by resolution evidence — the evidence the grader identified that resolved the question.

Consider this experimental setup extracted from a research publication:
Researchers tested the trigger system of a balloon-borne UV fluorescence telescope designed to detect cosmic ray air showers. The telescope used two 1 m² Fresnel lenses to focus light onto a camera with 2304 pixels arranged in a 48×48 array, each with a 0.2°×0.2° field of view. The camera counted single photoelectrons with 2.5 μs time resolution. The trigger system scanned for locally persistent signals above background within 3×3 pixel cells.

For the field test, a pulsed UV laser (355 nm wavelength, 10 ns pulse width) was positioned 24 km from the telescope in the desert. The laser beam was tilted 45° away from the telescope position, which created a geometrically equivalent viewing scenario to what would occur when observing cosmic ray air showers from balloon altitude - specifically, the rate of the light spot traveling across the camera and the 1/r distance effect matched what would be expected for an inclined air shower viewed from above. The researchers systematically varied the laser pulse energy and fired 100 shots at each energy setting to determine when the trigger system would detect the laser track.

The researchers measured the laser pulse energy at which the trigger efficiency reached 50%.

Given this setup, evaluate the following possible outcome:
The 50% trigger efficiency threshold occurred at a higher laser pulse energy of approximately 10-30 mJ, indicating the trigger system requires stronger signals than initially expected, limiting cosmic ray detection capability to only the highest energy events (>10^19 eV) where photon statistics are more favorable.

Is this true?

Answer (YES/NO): NO